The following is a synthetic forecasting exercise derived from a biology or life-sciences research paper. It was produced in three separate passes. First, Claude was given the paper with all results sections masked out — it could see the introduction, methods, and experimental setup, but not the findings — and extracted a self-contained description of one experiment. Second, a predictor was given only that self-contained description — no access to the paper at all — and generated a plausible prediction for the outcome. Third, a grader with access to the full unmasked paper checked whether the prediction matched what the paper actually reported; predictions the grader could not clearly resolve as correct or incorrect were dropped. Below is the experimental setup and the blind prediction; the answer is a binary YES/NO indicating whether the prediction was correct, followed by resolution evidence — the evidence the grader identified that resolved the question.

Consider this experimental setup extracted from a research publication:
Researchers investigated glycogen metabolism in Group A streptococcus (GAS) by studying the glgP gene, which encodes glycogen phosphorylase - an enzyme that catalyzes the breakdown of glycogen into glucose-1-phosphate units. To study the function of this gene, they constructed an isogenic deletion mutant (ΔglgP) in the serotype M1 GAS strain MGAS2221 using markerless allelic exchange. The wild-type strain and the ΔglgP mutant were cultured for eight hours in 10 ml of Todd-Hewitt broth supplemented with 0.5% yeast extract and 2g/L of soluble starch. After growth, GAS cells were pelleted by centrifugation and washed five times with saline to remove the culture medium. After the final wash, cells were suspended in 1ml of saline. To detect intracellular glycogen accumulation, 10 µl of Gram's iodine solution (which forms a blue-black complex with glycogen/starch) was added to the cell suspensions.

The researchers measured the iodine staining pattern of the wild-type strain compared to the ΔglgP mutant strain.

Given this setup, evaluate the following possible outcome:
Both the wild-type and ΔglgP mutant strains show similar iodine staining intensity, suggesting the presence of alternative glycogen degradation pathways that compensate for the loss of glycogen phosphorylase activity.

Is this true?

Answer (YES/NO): NO